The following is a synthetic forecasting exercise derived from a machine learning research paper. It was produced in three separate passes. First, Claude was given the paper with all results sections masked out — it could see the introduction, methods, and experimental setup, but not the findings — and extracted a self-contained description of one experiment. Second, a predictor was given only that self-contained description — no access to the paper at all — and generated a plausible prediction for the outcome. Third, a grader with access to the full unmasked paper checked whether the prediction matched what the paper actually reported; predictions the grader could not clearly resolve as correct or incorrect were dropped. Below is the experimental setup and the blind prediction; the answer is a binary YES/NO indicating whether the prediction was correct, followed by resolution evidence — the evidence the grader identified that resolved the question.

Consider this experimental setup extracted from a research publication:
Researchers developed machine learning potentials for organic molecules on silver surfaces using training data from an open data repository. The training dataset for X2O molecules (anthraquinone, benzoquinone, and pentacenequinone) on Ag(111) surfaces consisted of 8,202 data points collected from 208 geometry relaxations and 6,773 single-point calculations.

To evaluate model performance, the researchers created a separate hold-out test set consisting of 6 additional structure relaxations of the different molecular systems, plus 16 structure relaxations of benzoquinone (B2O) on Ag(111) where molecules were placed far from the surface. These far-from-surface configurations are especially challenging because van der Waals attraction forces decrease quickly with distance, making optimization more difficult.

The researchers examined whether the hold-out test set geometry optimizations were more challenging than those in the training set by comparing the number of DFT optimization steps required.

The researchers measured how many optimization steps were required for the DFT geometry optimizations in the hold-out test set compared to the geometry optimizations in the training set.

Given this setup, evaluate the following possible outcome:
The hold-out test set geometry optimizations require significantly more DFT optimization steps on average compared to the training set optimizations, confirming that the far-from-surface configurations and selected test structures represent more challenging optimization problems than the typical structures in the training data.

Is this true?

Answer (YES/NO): YES